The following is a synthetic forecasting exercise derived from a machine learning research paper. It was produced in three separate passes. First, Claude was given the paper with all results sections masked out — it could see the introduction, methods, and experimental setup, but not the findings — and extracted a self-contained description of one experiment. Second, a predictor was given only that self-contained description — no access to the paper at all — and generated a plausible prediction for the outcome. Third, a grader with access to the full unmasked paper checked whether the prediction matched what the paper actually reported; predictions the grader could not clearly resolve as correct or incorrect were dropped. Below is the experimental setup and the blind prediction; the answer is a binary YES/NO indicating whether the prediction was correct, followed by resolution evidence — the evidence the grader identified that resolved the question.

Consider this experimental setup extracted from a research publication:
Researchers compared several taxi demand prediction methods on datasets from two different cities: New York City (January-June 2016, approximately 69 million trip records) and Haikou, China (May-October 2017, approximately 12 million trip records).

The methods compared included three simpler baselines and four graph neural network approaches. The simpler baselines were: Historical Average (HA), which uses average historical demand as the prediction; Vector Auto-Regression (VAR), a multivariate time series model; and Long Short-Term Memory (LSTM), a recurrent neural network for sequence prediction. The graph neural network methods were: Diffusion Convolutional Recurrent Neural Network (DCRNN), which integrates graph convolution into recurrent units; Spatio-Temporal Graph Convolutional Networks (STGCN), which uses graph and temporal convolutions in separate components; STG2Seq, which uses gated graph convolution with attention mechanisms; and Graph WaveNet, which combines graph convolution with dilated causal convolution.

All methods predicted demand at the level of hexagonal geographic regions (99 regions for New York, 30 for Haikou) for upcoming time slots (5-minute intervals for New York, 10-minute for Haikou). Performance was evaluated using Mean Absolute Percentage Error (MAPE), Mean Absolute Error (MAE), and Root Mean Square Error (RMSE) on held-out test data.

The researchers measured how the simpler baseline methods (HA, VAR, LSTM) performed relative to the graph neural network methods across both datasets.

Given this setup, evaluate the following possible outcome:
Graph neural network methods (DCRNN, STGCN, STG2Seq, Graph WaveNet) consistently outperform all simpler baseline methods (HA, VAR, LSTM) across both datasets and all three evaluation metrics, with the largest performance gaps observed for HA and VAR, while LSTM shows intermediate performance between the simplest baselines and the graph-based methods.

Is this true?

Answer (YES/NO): NO